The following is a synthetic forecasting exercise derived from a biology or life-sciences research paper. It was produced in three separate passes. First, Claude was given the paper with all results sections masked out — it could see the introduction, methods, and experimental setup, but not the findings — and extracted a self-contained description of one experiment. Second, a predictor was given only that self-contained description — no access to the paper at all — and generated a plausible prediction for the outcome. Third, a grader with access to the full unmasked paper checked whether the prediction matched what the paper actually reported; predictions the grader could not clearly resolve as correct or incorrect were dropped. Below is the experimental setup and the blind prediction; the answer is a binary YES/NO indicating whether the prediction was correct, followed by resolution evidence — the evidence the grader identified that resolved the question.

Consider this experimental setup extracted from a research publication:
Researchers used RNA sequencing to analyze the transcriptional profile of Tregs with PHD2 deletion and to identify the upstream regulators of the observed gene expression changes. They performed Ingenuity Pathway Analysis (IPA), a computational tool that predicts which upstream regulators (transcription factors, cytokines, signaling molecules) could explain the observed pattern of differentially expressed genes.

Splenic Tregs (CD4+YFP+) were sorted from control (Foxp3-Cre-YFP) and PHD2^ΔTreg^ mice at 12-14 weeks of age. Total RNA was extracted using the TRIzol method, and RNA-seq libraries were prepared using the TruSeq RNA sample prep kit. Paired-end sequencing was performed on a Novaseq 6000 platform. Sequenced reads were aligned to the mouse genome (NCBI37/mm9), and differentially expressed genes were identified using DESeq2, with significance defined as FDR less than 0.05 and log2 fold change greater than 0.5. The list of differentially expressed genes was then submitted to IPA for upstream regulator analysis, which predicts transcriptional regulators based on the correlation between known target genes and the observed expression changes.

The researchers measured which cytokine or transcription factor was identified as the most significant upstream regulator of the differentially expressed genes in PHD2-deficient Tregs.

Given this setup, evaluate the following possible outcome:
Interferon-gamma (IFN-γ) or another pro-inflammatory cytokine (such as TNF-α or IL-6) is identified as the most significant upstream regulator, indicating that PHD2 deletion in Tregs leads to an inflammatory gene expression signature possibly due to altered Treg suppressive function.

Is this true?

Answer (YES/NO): NO